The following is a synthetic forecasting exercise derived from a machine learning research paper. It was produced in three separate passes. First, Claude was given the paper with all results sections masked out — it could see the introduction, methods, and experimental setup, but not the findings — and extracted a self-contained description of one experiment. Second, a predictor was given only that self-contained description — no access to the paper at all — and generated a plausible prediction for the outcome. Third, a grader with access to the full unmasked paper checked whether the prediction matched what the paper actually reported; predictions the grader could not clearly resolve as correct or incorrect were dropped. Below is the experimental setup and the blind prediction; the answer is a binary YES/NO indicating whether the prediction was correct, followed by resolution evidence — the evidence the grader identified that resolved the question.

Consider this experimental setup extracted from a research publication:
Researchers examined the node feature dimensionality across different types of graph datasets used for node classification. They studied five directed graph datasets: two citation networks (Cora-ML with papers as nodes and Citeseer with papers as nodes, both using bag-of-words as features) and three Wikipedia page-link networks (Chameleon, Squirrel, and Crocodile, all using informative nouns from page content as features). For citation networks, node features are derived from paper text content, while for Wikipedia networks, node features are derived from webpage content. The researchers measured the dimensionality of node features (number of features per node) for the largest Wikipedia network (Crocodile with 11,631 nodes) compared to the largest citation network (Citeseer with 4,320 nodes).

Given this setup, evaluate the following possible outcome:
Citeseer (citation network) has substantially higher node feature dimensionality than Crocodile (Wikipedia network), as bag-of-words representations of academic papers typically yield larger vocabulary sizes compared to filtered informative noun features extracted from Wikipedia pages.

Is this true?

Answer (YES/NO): NO